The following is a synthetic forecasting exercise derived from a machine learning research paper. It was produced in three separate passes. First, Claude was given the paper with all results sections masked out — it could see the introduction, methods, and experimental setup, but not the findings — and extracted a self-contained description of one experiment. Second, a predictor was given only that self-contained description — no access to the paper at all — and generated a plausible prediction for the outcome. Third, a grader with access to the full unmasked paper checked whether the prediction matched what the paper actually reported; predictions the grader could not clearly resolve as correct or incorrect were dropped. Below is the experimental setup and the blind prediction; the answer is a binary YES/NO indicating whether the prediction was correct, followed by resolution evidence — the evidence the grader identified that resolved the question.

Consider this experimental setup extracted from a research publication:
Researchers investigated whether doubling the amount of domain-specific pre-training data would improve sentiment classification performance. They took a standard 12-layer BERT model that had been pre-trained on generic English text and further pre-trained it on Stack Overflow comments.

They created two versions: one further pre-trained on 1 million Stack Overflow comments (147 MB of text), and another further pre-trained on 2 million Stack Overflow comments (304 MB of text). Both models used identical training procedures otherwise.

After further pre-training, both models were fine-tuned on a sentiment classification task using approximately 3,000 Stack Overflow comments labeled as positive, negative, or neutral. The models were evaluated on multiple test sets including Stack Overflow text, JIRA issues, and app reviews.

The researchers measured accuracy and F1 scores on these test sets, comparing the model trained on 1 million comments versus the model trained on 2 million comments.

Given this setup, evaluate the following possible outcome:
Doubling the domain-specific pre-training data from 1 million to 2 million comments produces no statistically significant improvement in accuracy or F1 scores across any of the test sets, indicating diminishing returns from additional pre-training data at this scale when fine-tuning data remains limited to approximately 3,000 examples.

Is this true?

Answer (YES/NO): YES